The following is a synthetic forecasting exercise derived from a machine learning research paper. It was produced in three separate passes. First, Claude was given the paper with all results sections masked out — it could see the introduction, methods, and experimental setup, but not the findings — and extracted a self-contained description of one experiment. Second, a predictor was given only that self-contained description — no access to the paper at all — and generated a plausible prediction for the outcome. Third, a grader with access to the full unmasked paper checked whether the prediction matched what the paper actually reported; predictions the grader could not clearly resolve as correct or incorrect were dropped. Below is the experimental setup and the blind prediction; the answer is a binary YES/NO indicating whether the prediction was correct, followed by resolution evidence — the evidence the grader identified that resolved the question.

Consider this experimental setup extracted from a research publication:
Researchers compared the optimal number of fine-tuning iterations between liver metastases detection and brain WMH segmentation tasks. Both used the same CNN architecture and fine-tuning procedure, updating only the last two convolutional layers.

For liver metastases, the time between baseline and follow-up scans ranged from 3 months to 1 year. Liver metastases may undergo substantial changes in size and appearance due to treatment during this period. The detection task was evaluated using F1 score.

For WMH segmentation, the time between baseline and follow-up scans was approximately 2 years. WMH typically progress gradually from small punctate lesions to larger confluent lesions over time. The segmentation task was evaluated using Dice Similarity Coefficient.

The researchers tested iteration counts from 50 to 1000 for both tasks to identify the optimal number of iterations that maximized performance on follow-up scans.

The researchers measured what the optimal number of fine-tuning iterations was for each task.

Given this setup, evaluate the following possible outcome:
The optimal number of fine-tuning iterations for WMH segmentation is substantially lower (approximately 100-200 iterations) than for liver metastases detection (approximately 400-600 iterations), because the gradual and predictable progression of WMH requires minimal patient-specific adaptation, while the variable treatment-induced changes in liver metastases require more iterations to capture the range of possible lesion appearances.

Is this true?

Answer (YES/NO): NO